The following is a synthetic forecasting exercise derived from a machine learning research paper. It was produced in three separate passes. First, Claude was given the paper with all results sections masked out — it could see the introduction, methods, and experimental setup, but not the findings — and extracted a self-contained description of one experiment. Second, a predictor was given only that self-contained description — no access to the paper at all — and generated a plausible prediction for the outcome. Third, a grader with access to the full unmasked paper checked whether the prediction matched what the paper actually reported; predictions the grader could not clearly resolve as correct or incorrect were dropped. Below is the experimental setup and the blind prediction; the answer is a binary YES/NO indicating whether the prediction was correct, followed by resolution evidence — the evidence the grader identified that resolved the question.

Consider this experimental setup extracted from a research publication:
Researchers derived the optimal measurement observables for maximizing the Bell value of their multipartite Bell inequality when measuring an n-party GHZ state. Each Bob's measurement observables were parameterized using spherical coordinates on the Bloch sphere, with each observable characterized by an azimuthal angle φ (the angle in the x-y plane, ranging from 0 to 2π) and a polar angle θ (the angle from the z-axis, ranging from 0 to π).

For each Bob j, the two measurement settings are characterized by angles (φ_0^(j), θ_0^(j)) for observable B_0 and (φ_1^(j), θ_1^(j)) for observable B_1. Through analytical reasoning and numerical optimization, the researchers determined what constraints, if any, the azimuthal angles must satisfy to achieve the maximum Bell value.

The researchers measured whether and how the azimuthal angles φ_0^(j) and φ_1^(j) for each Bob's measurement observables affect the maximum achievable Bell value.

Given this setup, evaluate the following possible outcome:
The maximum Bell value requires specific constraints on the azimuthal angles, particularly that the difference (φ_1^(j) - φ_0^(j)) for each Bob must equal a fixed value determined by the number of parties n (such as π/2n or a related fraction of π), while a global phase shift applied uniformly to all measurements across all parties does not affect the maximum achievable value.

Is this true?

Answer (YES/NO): NO